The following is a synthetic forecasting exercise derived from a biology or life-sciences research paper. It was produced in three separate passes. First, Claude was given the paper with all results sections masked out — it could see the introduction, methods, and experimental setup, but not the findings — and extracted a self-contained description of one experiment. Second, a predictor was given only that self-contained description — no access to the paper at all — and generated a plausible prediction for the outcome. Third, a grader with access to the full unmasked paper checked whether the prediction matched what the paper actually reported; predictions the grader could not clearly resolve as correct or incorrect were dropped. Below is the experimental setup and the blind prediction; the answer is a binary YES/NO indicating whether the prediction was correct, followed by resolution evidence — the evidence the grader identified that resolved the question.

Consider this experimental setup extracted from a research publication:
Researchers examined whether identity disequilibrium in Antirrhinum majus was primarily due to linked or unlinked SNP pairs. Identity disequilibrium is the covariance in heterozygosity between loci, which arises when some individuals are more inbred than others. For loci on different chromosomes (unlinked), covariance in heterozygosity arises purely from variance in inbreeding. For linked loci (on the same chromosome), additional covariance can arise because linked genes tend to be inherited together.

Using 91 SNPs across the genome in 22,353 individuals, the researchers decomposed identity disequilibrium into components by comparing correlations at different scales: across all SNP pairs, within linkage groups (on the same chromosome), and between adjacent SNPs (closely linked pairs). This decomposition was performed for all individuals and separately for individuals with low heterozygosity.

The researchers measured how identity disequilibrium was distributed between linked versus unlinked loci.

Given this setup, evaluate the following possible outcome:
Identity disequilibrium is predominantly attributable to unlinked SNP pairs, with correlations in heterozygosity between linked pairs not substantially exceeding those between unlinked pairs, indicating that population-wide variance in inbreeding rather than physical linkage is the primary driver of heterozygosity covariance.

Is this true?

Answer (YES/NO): NO